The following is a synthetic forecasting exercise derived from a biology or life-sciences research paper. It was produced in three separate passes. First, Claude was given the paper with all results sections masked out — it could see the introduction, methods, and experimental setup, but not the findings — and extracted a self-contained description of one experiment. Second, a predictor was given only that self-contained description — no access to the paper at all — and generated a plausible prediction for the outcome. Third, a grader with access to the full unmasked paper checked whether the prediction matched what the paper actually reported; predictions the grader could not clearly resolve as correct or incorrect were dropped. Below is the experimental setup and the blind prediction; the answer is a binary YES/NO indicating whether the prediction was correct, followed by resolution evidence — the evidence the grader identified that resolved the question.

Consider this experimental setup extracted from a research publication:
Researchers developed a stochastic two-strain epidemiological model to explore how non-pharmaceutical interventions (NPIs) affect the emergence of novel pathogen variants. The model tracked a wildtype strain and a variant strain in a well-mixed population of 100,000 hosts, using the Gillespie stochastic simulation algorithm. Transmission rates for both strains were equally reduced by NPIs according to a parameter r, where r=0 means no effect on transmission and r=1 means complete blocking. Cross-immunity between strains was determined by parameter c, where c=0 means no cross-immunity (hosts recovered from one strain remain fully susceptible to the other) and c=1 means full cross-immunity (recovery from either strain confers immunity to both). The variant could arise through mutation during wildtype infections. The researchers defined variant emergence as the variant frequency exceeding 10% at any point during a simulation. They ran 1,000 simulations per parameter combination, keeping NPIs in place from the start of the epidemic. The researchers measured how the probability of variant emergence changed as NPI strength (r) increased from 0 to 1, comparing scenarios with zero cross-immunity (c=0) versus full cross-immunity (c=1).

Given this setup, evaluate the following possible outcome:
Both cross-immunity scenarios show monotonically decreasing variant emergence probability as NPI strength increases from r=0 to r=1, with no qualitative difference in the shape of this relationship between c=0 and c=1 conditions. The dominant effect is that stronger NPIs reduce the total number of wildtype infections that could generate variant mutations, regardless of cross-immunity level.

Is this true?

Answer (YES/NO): NO